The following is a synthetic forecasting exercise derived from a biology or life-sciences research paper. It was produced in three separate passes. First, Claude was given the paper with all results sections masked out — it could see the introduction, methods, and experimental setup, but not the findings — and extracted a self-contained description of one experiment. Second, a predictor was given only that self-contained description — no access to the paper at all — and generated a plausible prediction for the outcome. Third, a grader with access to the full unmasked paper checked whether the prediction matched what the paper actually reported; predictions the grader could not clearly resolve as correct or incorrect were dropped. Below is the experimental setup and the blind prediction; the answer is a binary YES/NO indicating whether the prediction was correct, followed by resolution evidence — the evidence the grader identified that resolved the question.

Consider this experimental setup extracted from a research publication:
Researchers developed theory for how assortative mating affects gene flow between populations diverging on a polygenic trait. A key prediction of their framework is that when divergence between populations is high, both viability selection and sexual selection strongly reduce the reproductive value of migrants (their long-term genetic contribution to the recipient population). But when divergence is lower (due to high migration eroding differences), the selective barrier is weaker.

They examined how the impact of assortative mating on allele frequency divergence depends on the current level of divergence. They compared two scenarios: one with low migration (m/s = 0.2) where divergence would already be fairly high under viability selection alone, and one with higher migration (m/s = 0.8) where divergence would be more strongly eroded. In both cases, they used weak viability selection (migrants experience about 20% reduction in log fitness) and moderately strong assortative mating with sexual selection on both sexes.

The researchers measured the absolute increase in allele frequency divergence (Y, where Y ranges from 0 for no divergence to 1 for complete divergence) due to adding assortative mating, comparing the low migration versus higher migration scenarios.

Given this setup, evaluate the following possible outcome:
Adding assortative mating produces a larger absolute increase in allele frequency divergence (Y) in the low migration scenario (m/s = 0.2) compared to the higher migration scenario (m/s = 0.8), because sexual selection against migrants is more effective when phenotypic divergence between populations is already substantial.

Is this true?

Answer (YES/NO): NO